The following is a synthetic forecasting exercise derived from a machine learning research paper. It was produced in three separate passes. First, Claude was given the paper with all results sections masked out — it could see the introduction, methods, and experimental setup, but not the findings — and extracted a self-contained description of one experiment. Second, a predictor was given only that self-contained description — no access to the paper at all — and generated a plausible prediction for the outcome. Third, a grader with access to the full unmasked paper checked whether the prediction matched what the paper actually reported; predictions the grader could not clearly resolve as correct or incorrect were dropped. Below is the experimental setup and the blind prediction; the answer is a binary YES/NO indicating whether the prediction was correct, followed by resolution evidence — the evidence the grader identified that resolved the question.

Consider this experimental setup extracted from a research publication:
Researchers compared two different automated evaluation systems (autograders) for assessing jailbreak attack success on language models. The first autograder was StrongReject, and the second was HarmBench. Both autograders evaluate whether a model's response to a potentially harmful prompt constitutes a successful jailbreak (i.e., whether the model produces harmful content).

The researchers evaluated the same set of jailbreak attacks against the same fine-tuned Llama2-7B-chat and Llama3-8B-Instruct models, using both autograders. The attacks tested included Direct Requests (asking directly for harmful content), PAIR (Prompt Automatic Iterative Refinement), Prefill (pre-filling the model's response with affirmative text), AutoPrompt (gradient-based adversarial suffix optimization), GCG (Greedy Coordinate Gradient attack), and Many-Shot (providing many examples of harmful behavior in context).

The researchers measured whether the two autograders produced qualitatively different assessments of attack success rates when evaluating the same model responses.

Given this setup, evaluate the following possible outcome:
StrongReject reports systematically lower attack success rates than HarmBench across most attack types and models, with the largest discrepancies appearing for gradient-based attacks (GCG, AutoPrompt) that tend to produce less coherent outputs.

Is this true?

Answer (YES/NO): NO